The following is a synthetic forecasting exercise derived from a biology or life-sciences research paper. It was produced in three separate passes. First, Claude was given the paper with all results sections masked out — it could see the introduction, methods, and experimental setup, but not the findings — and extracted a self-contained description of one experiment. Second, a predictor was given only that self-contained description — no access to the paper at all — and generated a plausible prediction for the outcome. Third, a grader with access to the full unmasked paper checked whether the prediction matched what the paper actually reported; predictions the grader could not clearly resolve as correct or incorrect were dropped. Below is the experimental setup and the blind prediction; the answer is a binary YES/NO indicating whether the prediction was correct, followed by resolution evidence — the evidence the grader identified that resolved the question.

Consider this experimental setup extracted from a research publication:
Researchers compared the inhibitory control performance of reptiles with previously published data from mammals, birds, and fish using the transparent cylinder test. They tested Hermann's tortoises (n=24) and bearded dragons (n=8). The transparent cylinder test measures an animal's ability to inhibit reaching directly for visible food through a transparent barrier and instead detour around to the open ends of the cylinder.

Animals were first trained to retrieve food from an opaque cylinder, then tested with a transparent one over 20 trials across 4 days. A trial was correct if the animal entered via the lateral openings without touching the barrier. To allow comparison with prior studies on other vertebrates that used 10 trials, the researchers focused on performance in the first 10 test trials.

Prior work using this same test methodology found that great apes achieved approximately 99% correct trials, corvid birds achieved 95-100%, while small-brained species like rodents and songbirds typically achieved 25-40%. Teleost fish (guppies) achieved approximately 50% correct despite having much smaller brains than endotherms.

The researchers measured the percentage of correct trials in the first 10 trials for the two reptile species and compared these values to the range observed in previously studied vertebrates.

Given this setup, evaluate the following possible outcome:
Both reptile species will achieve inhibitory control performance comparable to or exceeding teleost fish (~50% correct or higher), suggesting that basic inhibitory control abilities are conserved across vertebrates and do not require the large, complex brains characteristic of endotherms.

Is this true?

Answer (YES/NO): NO